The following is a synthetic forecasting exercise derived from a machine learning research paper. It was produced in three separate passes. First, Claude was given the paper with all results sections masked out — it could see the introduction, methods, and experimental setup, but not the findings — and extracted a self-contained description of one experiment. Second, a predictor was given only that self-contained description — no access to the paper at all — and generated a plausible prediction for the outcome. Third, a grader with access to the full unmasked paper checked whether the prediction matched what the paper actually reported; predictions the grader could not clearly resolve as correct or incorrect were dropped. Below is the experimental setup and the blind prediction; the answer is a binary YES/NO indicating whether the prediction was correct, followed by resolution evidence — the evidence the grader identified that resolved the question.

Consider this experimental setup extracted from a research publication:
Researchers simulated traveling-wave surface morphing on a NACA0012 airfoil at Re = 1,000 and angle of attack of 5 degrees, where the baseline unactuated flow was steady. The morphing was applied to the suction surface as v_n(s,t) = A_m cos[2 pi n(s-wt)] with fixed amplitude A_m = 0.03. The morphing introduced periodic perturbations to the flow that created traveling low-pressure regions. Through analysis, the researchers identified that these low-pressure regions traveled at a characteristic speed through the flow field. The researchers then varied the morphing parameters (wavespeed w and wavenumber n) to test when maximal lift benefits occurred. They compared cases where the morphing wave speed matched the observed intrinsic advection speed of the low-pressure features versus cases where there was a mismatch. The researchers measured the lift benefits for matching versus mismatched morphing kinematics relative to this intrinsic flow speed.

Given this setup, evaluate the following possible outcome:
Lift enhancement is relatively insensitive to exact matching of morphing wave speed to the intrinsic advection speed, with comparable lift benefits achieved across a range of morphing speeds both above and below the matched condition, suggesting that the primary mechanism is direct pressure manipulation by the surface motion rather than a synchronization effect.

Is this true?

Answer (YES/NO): NO